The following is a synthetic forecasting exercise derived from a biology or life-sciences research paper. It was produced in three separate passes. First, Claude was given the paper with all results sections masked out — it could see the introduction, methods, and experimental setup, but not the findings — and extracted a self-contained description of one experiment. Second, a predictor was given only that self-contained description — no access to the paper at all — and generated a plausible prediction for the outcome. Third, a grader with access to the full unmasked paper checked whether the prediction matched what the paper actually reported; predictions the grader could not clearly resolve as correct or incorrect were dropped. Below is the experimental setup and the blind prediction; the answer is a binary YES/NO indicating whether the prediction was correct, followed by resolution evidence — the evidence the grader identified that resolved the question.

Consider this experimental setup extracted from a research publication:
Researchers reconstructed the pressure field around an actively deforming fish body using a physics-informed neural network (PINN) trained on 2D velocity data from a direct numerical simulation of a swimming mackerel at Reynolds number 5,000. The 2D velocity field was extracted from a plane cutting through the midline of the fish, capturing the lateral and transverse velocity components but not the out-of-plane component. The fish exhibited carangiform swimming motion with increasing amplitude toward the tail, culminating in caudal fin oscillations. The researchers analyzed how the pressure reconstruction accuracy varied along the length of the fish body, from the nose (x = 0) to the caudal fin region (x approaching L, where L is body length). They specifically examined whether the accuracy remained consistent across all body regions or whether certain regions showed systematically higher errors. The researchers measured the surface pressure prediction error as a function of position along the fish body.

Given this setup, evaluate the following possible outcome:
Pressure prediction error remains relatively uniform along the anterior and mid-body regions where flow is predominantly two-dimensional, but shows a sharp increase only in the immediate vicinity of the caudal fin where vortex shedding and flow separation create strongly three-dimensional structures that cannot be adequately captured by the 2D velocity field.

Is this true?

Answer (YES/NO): YES